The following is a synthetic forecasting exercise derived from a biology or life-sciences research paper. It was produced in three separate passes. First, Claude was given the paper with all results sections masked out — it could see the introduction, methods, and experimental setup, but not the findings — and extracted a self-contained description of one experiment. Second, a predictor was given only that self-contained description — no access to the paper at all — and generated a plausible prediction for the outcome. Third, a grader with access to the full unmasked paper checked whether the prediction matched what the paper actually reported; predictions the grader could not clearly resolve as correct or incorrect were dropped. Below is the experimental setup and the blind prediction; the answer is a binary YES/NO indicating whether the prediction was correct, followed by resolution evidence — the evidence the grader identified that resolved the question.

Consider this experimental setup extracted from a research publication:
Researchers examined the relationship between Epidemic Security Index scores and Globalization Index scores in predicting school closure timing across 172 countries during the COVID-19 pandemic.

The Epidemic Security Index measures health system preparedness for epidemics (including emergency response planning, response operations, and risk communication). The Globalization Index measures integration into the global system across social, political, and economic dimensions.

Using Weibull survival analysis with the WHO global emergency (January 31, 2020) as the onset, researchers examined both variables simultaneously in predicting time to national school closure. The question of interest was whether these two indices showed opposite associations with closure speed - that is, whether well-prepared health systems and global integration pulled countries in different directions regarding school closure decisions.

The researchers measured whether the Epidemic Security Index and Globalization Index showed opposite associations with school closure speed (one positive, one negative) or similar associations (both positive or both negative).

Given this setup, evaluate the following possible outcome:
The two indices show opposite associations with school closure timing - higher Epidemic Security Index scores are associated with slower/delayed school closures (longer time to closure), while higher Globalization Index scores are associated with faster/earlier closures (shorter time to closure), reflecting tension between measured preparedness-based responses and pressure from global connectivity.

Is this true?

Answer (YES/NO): YES